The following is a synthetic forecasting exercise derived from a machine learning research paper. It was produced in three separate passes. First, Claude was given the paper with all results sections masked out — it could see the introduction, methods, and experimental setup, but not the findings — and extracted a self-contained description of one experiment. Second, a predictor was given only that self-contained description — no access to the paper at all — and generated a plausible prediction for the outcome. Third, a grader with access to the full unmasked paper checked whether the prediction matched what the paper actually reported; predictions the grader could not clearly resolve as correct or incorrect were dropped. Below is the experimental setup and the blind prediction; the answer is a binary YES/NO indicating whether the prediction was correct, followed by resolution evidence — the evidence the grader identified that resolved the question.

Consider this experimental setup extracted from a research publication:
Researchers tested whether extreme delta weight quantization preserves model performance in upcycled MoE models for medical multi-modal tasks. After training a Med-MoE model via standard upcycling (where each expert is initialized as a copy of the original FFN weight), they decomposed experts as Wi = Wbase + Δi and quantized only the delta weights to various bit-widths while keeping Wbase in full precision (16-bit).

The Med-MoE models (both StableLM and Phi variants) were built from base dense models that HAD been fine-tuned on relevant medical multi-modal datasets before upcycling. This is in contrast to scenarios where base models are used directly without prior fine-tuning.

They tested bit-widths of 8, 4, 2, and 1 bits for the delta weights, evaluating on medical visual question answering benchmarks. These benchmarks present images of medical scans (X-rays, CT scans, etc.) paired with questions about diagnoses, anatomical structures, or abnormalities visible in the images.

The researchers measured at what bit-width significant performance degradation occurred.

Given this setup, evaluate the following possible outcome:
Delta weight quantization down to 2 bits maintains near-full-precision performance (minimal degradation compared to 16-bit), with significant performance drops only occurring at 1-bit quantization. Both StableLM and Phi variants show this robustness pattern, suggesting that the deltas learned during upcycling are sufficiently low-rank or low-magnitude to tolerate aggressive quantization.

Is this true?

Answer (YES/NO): NO